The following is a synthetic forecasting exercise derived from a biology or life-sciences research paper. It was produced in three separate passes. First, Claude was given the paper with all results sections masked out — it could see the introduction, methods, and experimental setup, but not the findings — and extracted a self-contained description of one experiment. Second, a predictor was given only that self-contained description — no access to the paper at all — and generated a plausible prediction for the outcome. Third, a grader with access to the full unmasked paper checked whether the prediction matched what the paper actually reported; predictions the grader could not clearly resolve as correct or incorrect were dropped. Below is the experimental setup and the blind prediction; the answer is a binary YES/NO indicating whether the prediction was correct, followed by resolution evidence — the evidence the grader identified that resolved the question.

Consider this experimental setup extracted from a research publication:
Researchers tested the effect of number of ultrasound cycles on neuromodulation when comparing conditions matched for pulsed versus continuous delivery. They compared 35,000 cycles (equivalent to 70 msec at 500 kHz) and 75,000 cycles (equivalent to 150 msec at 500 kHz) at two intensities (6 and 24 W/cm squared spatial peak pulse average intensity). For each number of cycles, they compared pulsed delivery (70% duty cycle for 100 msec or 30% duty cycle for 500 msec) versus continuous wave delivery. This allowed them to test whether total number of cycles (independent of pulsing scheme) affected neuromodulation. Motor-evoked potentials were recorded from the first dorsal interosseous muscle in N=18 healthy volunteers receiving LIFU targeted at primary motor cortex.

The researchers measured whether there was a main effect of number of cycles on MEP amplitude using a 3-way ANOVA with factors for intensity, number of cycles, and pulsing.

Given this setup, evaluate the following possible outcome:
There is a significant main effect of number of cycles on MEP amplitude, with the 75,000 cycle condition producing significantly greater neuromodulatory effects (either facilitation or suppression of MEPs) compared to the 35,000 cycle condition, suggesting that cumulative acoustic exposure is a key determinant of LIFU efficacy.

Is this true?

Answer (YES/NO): NO